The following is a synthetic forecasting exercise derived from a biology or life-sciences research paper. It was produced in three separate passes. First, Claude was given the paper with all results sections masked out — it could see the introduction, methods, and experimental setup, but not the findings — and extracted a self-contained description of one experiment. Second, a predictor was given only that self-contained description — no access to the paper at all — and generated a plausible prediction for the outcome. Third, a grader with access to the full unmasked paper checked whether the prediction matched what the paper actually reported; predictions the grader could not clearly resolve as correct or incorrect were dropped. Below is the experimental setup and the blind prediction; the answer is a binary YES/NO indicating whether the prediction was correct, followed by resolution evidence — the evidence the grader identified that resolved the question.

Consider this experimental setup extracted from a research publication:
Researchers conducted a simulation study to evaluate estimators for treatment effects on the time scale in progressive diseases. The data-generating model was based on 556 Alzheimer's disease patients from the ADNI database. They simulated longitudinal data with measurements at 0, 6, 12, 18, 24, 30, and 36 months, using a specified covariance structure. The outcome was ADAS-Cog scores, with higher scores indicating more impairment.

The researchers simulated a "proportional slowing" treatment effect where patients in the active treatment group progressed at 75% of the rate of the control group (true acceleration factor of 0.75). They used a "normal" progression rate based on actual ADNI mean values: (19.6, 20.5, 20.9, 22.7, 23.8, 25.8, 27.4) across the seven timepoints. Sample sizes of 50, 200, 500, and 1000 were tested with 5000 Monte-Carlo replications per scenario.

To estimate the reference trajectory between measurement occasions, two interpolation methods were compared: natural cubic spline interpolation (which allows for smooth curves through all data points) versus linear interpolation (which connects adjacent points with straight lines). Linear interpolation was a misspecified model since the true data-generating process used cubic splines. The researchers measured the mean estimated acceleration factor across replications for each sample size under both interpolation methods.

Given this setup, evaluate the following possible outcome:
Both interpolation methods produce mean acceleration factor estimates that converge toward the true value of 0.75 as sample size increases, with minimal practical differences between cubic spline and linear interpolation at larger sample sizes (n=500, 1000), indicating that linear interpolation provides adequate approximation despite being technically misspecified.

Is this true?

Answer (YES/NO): NO